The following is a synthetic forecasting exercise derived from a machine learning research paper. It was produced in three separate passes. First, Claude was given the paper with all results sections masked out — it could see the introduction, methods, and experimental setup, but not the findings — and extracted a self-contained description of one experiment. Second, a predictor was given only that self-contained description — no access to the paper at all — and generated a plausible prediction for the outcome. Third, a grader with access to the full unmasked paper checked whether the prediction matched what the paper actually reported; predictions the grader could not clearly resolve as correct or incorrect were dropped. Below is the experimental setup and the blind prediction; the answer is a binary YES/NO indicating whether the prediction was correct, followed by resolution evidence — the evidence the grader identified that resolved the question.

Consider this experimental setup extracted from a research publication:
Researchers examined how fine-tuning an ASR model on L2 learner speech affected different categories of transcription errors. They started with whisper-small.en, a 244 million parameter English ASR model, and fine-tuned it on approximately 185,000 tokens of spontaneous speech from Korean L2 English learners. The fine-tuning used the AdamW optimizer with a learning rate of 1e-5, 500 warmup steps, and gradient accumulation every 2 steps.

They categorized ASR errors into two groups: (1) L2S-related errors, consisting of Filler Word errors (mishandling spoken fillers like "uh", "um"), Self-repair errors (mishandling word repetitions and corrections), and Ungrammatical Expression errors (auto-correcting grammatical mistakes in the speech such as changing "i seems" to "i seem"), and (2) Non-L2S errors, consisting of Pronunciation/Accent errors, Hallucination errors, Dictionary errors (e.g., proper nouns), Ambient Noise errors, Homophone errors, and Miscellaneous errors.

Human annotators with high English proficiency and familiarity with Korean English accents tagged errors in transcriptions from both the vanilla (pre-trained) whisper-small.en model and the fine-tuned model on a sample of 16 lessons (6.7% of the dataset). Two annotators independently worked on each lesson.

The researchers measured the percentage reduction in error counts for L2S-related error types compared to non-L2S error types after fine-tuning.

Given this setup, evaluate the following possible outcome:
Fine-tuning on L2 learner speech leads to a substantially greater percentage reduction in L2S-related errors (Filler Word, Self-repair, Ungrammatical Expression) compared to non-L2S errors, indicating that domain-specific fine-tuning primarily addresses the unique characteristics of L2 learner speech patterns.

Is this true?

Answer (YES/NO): YES